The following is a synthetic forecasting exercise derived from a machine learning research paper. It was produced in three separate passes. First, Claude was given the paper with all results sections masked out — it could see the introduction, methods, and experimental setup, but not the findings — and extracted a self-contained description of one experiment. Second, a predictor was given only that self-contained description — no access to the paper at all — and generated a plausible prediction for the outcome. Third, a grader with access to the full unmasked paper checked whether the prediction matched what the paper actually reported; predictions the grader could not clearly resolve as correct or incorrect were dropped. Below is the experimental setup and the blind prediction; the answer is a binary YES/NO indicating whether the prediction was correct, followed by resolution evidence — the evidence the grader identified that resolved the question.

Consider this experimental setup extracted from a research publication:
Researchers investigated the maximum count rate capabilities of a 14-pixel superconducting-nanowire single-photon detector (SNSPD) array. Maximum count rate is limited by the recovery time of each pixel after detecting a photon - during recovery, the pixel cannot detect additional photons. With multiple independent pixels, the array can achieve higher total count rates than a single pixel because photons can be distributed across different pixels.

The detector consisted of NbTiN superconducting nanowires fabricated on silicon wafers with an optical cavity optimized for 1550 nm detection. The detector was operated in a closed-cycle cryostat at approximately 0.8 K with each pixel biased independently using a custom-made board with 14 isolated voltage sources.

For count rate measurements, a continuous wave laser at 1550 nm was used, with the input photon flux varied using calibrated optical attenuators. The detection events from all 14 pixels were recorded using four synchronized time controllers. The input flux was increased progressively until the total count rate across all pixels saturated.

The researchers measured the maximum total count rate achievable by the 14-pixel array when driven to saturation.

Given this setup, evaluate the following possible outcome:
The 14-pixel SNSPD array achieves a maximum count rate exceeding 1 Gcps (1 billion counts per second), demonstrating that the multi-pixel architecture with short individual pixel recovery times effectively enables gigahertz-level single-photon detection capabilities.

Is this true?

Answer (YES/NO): YES